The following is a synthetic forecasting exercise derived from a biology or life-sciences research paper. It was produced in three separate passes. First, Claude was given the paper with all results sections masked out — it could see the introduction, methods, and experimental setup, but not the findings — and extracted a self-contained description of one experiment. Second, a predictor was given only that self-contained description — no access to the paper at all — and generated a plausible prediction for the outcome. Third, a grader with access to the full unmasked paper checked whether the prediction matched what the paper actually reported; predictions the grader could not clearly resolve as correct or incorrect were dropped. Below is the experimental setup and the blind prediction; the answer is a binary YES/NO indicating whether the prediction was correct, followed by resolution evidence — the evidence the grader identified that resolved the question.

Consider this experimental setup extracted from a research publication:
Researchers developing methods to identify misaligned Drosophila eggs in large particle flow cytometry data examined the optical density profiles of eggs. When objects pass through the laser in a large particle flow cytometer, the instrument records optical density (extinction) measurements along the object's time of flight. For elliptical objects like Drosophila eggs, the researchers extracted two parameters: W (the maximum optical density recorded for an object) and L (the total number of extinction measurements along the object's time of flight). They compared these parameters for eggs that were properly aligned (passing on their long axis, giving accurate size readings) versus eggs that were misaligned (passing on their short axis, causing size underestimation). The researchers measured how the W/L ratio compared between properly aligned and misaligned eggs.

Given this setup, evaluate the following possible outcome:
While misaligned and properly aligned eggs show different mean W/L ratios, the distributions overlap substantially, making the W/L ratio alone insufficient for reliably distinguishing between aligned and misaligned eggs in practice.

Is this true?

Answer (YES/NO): NO